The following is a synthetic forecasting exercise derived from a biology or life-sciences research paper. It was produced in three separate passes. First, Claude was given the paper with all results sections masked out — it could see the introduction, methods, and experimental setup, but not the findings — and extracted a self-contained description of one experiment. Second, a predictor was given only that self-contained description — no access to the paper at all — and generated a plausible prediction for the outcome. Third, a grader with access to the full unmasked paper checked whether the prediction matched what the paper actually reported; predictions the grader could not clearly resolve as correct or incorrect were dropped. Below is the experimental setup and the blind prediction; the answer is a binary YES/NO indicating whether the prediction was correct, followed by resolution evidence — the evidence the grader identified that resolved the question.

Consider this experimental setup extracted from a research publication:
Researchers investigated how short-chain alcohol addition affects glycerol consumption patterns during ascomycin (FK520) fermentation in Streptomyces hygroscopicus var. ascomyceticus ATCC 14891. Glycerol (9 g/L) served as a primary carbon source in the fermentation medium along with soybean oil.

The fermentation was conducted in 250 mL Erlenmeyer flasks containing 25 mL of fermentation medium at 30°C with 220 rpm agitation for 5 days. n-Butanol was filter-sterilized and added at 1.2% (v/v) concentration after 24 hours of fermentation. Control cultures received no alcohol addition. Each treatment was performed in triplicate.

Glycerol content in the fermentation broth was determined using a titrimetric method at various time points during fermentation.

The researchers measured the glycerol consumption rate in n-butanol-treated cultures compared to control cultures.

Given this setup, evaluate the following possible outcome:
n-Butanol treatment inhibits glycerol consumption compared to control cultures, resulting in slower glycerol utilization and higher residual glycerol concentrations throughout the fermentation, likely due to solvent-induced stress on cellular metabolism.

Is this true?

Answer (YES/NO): YES